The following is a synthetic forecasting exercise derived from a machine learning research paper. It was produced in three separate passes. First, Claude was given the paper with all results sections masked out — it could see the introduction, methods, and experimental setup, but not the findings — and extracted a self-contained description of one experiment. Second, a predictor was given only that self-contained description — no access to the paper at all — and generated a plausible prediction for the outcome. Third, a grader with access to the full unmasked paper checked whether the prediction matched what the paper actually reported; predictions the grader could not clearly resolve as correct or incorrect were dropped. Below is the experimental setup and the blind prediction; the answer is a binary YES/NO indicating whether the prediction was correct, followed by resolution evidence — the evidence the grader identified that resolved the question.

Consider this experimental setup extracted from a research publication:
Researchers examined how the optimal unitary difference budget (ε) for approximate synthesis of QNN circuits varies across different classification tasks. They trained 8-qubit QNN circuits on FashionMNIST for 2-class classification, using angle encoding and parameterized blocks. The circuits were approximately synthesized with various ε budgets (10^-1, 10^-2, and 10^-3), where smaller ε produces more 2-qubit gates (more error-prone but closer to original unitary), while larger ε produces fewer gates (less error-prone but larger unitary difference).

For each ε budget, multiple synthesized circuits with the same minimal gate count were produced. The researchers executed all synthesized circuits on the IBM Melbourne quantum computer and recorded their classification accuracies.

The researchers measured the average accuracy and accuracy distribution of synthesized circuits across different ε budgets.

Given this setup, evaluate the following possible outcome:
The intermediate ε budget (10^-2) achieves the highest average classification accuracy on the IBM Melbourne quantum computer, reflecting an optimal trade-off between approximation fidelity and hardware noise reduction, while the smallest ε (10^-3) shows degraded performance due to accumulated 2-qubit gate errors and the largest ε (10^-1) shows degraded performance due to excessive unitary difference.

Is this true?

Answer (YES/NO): YES